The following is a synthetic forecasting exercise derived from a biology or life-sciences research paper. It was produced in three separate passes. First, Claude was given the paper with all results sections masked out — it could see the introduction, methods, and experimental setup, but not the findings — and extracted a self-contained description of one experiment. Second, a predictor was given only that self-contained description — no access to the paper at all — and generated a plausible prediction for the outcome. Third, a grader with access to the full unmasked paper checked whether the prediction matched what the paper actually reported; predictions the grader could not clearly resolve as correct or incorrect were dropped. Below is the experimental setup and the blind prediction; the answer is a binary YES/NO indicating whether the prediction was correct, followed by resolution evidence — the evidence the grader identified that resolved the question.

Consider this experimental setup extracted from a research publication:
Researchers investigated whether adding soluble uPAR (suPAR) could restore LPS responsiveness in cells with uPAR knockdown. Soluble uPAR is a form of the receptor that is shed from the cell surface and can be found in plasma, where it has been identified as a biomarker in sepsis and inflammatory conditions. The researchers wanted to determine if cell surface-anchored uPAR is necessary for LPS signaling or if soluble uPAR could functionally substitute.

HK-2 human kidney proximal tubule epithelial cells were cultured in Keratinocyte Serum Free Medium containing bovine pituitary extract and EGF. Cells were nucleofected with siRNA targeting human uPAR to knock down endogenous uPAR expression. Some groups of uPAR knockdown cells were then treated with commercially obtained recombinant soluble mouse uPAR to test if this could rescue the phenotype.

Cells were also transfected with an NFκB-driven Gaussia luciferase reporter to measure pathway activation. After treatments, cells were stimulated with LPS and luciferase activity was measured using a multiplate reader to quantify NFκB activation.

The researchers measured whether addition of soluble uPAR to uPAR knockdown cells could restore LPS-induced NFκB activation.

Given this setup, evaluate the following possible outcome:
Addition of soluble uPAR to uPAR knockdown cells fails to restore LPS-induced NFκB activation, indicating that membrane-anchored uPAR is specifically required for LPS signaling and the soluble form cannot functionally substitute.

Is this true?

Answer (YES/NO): NO